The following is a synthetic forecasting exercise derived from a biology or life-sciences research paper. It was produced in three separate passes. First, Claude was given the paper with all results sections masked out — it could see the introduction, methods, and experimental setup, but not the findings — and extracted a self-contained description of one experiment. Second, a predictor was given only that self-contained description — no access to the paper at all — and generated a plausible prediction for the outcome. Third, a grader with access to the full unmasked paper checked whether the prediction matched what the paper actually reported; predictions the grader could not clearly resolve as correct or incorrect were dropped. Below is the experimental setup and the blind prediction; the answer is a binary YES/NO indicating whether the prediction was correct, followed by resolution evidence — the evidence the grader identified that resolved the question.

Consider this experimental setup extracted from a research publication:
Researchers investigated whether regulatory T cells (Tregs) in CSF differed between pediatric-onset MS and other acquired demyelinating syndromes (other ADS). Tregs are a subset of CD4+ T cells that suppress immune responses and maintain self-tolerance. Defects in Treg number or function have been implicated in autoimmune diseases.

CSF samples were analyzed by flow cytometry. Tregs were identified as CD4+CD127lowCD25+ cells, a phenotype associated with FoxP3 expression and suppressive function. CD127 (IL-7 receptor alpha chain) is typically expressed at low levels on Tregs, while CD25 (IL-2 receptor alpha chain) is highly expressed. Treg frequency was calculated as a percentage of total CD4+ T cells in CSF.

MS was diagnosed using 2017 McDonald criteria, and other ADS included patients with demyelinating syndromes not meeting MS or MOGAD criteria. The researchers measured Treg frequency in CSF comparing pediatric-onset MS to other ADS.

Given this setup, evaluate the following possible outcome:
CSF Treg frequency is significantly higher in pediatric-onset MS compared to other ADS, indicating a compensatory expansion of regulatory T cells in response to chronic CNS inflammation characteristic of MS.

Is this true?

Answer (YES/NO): NO